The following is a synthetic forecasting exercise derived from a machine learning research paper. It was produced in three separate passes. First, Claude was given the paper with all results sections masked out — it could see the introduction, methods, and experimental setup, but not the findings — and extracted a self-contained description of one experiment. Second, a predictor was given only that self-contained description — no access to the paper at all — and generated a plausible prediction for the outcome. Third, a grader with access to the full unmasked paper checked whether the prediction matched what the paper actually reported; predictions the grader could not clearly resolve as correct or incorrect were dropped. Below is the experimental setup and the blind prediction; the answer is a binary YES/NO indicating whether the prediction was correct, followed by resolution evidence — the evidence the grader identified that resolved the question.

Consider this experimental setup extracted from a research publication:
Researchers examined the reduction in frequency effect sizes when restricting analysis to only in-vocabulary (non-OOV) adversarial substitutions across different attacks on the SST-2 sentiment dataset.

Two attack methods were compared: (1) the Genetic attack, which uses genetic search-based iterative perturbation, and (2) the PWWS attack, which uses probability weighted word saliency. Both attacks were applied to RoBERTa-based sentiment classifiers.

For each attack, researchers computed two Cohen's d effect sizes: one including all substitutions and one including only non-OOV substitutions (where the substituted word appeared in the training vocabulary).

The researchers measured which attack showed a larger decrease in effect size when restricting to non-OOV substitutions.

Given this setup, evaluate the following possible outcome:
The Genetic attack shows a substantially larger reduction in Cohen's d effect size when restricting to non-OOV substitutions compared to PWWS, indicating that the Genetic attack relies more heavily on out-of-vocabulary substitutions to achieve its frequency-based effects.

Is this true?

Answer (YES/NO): YES